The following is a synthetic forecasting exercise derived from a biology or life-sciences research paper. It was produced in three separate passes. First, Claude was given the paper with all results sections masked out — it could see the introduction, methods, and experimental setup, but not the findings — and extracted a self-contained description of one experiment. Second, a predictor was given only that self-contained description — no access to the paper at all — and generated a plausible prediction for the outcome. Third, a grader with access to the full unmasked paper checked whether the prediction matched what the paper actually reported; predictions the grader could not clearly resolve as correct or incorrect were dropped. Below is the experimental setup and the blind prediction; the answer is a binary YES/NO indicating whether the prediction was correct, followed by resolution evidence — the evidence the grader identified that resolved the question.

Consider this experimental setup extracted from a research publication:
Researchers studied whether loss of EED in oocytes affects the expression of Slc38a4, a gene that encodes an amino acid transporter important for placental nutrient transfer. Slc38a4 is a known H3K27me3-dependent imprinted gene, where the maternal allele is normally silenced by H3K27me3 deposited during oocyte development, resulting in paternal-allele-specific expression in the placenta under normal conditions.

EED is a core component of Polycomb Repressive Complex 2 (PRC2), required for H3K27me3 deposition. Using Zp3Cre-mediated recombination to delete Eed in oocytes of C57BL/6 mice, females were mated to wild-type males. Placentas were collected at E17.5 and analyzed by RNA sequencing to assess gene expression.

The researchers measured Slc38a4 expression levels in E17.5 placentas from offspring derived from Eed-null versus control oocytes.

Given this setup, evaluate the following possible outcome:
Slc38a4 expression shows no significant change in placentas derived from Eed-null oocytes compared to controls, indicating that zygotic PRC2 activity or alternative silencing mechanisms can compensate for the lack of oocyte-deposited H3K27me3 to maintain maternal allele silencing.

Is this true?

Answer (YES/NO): NO